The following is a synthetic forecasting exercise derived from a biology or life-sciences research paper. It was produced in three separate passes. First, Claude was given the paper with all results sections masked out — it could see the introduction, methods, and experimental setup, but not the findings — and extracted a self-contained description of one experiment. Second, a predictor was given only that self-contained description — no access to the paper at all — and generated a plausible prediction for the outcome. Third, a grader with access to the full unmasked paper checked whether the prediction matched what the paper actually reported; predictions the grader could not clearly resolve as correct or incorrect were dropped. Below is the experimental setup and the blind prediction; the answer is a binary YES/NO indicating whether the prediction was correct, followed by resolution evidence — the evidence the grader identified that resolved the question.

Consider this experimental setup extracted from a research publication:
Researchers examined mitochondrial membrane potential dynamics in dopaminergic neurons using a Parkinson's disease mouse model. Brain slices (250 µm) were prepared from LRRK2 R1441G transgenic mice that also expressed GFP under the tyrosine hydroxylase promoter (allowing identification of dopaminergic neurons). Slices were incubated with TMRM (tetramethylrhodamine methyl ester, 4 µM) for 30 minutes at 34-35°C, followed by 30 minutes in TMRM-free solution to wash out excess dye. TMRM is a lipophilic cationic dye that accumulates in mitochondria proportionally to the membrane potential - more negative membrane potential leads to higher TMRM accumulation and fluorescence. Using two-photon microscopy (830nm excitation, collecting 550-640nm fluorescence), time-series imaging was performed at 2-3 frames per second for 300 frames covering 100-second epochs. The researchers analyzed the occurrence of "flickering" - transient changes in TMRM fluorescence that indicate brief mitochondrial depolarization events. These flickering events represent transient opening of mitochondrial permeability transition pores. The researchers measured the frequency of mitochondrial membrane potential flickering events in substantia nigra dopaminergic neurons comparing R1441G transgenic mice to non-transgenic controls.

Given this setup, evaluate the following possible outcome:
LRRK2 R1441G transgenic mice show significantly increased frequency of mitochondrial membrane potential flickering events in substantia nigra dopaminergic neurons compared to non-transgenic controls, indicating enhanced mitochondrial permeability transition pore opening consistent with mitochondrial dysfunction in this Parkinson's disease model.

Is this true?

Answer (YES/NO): NO